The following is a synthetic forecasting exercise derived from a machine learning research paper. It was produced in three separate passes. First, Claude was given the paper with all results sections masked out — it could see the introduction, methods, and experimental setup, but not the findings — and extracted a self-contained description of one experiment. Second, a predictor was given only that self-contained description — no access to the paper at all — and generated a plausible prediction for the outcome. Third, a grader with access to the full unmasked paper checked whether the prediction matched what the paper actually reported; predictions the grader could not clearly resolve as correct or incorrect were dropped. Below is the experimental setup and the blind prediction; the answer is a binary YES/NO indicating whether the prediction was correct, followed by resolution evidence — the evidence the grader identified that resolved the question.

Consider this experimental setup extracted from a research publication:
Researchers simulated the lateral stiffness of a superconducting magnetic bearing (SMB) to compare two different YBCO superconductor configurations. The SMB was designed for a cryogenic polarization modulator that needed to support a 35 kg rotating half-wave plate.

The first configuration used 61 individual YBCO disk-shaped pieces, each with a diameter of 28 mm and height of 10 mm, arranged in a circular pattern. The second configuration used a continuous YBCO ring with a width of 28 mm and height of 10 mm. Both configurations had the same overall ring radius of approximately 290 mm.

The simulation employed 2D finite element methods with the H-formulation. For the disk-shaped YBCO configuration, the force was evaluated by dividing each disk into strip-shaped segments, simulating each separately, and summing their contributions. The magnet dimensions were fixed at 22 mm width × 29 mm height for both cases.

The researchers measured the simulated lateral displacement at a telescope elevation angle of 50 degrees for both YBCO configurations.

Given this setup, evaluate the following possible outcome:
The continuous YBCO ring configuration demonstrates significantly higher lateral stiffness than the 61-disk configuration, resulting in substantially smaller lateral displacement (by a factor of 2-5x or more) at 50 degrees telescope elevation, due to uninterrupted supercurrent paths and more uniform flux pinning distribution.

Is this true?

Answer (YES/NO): NO